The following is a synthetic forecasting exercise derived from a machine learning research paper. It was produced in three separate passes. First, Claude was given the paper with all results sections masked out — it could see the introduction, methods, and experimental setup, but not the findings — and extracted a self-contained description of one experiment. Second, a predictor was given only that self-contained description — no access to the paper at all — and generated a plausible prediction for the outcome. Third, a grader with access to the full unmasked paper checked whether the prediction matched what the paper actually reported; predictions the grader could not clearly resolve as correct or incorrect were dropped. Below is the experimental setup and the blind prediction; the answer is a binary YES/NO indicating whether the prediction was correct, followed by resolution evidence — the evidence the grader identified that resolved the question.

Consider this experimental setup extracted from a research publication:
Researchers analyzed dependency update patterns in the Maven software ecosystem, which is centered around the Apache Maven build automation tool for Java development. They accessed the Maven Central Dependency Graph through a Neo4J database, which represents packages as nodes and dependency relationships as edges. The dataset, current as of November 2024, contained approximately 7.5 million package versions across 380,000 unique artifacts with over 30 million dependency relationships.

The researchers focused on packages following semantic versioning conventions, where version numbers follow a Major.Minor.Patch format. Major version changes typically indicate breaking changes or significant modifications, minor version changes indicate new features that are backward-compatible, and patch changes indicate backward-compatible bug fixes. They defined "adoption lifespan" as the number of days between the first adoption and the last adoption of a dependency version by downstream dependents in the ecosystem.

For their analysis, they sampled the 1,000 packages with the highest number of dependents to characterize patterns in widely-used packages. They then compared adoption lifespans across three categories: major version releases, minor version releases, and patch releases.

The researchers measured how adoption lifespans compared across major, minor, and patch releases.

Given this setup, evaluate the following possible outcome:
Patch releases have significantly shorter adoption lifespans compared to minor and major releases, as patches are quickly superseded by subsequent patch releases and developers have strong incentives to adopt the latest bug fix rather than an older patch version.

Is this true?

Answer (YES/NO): YES